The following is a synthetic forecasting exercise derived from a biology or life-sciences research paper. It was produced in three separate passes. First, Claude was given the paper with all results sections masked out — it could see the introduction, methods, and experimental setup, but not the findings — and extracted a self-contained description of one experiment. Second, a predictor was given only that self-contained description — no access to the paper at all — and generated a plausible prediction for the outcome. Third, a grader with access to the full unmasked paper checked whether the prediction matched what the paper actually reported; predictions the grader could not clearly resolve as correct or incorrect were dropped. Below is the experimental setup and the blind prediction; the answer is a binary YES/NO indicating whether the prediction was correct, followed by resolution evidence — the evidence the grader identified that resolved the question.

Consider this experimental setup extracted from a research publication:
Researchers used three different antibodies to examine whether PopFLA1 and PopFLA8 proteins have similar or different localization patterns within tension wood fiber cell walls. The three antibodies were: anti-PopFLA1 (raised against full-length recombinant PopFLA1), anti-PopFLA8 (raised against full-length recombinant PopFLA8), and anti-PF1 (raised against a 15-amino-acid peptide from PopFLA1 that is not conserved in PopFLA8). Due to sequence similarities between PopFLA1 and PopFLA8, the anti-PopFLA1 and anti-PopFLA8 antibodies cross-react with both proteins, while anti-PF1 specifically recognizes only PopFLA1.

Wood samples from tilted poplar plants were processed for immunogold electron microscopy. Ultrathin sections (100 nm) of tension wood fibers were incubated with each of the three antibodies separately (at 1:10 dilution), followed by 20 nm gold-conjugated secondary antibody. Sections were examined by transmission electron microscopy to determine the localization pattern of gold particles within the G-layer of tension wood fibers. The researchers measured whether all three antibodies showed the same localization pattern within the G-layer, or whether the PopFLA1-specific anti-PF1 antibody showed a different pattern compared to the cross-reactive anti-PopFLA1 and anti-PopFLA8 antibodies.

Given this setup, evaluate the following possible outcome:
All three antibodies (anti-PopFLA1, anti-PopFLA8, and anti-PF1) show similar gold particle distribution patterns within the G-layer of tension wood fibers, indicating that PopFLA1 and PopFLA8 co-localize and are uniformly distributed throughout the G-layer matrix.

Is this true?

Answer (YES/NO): NO